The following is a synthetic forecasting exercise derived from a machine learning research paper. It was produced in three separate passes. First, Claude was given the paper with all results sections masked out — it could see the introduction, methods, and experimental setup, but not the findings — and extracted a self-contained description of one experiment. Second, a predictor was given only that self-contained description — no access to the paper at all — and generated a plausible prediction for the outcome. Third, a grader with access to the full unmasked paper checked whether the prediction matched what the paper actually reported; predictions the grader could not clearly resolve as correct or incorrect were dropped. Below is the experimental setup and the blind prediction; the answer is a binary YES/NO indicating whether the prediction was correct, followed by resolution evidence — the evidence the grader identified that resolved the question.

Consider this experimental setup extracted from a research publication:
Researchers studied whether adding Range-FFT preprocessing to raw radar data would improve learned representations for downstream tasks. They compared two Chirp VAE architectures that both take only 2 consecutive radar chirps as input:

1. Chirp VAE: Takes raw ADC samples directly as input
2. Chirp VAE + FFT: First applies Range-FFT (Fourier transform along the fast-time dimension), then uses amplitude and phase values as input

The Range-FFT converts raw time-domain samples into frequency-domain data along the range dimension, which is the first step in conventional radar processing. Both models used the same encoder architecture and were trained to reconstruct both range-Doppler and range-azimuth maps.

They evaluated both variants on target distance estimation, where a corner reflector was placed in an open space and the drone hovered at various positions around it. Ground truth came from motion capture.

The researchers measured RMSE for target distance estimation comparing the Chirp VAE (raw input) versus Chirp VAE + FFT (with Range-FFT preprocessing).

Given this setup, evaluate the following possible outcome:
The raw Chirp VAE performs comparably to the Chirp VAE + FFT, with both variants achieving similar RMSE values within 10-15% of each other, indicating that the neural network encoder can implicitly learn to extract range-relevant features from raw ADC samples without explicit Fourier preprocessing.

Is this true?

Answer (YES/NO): YES